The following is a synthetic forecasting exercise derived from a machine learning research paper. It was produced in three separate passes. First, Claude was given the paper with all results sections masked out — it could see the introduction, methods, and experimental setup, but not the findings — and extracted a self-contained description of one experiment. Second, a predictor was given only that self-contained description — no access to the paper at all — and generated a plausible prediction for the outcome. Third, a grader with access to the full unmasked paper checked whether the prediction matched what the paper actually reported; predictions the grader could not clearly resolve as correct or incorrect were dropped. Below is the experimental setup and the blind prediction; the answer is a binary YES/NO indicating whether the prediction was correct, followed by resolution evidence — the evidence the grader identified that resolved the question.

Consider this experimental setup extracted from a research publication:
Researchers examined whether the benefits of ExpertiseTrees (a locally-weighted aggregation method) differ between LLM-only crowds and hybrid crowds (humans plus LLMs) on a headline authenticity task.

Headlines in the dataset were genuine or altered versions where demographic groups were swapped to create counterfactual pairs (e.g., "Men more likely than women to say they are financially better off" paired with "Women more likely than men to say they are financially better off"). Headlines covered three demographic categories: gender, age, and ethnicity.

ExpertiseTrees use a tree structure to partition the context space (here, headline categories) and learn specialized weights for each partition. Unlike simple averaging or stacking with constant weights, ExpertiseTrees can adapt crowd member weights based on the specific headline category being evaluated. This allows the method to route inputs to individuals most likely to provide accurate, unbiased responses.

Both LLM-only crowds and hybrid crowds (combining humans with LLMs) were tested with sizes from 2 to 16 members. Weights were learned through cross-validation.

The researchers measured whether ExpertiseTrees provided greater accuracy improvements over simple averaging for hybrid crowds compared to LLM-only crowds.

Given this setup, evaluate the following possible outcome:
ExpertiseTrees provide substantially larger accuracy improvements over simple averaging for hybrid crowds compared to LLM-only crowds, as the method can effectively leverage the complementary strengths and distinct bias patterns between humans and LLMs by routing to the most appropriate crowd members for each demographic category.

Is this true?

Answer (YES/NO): YES